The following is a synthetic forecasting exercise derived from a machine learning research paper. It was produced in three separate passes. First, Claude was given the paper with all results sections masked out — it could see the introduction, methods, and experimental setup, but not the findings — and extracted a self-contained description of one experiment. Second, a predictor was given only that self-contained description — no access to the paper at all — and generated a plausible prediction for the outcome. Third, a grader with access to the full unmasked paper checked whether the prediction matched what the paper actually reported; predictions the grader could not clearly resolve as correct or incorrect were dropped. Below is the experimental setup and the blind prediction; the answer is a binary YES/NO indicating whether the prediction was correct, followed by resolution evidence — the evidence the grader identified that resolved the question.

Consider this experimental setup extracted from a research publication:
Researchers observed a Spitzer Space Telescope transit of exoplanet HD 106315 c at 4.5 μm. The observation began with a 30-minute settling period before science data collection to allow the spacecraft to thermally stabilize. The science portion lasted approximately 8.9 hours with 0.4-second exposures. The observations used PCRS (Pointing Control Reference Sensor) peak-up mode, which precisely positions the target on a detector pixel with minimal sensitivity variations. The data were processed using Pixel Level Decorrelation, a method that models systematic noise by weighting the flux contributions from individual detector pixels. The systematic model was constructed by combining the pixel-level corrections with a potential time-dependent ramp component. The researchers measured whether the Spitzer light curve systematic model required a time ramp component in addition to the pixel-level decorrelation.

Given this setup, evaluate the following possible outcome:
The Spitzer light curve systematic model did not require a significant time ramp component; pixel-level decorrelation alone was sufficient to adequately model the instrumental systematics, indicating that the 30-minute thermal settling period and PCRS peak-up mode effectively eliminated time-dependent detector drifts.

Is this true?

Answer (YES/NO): NO